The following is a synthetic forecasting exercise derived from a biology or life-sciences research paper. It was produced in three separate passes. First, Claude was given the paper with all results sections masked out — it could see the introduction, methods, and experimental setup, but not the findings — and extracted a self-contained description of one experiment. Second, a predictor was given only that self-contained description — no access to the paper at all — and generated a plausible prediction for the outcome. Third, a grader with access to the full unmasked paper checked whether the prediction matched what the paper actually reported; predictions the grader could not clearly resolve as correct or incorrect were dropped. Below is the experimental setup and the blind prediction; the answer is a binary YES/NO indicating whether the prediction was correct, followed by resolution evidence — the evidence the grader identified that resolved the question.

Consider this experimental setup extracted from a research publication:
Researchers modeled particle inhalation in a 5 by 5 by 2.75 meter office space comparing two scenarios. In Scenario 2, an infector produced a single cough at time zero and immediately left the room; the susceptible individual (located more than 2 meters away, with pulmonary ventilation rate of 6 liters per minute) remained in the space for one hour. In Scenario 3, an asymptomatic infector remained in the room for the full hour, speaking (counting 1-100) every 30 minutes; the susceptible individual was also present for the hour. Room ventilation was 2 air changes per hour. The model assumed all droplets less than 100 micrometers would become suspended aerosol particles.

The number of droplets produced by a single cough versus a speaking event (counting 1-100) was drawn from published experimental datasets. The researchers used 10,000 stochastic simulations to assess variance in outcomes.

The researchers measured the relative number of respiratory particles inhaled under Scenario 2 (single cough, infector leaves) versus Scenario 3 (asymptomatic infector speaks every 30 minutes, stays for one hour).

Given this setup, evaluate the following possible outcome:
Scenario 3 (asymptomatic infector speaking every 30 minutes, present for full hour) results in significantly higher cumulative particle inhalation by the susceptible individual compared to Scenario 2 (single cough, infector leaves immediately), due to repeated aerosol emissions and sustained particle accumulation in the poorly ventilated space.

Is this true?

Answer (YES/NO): YES